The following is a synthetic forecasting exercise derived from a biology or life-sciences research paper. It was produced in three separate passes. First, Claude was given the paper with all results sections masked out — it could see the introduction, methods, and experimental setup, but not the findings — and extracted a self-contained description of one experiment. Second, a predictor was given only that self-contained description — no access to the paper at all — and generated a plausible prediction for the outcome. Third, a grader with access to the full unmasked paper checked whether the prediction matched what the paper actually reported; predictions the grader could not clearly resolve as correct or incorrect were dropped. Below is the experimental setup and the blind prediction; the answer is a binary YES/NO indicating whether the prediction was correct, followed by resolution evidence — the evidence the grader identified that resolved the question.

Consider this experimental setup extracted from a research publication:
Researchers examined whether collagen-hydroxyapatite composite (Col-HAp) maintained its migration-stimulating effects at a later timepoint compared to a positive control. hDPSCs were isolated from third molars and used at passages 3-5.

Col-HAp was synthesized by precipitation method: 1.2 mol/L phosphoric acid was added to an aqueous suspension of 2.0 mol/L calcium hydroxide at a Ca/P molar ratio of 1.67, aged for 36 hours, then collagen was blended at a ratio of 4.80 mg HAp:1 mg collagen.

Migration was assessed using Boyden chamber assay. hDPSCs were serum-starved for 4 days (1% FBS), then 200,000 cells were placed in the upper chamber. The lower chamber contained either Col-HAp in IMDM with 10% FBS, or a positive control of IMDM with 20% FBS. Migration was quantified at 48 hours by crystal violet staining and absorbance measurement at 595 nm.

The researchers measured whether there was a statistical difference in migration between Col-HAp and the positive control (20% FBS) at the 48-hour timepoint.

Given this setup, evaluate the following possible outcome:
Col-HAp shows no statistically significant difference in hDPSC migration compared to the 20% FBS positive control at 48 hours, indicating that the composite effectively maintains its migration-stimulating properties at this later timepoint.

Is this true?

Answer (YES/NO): YES